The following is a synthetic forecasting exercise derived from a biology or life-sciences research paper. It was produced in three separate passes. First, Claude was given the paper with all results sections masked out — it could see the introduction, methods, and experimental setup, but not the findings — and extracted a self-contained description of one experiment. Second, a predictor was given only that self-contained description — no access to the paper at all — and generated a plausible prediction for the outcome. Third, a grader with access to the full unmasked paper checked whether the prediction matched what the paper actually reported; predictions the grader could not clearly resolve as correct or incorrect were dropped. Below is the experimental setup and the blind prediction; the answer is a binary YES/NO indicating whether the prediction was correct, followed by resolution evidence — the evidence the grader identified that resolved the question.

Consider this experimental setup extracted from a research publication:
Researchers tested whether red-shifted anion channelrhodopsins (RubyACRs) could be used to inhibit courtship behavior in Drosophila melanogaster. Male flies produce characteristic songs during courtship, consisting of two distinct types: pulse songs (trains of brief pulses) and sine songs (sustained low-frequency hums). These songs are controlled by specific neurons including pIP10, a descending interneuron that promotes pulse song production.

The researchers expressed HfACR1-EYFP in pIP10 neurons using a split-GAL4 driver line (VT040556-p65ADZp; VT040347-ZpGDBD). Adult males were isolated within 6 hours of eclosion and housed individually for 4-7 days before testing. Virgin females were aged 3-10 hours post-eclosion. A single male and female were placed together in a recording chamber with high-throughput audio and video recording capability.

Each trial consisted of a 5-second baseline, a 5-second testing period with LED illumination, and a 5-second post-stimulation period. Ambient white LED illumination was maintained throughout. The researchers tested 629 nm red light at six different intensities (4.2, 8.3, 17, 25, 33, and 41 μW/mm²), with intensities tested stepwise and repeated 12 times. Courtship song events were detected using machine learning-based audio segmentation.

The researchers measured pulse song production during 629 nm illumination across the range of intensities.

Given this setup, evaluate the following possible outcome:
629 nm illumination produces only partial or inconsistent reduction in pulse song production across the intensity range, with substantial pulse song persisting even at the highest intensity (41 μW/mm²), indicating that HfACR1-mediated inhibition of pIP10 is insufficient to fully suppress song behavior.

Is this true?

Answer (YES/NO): NO